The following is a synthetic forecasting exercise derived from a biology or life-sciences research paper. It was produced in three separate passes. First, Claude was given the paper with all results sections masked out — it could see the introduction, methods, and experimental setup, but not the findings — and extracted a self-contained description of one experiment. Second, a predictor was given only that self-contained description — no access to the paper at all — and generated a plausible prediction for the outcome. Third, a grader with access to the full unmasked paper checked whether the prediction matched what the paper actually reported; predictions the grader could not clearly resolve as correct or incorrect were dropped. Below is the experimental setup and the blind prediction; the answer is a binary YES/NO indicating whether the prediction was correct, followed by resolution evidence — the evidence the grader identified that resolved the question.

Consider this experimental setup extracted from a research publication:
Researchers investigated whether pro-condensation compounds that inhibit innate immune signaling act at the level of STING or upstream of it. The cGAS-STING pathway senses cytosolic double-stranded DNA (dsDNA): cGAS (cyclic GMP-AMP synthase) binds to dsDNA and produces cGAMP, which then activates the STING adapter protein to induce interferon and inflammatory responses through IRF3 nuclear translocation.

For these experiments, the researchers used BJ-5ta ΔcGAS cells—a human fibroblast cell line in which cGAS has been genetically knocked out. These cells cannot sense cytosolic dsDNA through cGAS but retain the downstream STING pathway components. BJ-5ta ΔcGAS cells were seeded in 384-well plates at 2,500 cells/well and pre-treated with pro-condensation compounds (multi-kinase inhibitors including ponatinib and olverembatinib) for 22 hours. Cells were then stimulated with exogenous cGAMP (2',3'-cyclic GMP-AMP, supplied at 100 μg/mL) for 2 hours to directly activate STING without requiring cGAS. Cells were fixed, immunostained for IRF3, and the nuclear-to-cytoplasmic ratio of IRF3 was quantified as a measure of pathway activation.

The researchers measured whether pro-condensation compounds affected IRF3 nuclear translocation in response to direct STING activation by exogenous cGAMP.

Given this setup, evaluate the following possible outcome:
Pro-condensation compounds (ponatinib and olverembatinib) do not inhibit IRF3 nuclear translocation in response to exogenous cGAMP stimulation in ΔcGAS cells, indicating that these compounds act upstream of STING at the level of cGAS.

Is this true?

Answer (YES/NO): NO